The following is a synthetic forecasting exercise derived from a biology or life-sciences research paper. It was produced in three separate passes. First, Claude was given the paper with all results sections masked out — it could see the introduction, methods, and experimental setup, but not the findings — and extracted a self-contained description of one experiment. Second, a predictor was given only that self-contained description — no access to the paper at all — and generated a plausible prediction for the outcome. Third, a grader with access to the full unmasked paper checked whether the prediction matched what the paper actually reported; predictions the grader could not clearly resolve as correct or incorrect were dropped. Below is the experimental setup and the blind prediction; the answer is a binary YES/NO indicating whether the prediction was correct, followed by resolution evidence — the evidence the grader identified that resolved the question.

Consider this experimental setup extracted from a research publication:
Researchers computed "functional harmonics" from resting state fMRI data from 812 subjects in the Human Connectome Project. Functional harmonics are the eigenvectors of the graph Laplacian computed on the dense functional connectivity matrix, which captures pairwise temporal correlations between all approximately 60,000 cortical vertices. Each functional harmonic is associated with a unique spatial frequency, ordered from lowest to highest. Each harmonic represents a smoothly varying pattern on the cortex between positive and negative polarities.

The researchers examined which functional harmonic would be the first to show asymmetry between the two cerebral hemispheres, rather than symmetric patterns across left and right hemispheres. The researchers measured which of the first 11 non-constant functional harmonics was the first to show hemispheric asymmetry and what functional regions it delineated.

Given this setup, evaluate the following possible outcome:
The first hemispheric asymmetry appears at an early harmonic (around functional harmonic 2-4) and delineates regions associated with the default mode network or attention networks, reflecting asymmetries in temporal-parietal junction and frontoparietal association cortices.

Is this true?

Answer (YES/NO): NO